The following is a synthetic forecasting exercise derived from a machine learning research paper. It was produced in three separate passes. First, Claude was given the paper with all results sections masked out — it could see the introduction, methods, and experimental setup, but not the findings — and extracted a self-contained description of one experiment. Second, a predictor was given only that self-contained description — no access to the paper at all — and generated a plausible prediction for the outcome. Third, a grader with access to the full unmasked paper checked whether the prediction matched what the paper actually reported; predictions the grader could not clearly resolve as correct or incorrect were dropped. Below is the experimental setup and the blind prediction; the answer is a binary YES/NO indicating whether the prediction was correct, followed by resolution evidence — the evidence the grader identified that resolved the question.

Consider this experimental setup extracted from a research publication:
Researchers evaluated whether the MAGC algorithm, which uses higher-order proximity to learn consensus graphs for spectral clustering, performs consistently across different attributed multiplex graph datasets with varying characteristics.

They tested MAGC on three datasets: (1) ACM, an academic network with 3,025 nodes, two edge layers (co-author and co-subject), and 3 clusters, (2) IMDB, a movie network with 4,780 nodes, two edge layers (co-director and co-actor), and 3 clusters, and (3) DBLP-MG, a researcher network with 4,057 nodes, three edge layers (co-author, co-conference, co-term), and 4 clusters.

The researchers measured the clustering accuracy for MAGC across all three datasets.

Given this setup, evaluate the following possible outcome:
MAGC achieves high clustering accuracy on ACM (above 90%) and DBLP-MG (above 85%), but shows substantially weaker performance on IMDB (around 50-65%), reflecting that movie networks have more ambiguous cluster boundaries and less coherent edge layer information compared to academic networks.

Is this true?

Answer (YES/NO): NO